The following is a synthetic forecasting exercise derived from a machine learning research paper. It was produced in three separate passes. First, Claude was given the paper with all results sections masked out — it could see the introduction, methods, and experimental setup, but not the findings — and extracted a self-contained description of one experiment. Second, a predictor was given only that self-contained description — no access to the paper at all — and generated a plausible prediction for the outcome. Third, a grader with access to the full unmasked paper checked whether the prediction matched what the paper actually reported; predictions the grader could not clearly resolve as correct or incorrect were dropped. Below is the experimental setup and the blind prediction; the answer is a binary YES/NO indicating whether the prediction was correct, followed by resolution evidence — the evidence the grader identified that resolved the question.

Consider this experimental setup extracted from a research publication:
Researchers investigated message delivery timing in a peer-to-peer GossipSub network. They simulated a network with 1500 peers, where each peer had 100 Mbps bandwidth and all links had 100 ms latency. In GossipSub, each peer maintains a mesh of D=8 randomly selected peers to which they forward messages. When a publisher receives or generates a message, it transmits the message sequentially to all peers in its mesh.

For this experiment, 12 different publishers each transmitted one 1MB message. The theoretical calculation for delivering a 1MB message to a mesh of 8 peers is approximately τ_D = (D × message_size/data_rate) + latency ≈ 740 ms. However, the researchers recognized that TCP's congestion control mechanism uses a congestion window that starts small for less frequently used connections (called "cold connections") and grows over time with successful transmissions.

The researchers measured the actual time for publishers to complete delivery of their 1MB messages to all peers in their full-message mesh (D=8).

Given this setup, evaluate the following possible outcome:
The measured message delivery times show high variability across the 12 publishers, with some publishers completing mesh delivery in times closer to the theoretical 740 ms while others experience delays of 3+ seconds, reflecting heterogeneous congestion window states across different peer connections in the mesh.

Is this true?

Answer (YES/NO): NO